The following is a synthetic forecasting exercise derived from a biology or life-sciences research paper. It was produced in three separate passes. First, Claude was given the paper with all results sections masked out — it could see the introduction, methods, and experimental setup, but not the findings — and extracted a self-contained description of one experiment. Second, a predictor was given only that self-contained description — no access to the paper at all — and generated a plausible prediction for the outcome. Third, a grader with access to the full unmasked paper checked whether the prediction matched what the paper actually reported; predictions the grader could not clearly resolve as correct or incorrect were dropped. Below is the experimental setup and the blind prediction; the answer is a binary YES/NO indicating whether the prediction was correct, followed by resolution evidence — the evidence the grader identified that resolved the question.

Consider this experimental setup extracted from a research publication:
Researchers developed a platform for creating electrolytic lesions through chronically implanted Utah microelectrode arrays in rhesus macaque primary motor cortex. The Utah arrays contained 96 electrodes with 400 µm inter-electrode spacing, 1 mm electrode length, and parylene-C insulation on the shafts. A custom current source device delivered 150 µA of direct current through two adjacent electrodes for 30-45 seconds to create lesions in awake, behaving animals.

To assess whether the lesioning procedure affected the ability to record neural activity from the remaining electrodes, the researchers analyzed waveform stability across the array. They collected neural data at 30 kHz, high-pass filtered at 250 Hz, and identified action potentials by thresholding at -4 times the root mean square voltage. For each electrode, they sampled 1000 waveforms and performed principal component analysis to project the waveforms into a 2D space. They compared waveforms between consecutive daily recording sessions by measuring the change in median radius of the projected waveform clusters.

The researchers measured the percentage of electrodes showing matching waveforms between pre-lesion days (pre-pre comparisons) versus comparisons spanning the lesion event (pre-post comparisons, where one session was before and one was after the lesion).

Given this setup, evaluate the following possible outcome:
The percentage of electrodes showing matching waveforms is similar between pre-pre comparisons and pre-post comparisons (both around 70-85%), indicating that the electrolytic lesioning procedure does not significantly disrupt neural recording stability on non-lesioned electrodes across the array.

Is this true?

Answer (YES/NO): NO